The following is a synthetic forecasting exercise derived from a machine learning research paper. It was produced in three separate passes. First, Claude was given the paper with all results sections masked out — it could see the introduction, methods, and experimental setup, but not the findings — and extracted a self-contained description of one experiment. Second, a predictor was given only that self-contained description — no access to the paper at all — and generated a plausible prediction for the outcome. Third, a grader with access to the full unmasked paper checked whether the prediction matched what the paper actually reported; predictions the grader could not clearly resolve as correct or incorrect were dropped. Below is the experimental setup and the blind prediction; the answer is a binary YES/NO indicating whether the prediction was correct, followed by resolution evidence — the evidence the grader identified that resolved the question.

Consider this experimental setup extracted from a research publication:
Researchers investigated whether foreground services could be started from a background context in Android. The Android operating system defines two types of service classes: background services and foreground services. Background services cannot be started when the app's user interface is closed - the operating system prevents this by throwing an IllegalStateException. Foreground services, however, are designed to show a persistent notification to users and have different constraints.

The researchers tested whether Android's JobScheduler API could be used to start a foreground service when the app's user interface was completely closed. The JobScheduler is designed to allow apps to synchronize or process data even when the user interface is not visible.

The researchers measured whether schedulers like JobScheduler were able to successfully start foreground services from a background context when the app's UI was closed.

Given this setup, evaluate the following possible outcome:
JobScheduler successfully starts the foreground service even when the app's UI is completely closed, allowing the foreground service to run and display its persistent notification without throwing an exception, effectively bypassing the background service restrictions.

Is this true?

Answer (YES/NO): YES